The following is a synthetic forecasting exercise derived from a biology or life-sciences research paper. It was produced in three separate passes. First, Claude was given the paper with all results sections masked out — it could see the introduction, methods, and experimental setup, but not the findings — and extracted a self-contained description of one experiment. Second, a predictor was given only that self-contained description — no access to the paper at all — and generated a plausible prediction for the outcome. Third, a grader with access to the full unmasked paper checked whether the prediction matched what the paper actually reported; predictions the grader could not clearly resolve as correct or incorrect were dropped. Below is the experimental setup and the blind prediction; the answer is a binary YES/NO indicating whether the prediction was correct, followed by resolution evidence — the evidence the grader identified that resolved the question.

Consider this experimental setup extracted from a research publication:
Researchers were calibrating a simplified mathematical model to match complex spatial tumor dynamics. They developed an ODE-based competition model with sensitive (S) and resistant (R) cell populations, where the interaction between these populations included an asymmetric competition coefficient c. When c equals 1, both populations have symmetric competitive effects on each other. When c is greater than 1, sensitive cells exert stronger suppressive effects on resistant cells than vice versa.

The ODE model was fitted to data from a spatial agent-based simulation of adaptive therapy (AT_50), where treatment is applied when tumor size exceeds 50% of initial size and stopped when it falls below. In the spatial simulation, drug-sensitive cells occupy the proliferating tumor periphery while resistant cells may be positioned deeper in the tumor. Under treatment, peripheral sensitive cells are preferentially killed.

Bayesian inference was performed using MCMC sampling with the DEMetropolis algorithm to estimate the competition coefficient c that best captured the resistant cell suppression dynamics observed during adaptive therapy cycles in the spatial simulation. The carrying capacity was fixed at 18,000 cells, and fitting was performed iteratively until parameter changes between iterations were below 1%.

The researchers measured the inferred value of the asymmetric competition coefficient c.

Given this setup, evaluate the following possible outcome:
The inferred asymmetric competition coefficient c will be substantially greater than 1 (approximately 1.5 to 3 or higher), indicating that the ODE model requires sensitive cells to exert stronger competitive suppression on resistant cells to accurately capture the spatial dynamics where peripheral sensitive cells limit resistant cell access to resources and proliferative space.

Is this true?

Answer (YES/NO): YES